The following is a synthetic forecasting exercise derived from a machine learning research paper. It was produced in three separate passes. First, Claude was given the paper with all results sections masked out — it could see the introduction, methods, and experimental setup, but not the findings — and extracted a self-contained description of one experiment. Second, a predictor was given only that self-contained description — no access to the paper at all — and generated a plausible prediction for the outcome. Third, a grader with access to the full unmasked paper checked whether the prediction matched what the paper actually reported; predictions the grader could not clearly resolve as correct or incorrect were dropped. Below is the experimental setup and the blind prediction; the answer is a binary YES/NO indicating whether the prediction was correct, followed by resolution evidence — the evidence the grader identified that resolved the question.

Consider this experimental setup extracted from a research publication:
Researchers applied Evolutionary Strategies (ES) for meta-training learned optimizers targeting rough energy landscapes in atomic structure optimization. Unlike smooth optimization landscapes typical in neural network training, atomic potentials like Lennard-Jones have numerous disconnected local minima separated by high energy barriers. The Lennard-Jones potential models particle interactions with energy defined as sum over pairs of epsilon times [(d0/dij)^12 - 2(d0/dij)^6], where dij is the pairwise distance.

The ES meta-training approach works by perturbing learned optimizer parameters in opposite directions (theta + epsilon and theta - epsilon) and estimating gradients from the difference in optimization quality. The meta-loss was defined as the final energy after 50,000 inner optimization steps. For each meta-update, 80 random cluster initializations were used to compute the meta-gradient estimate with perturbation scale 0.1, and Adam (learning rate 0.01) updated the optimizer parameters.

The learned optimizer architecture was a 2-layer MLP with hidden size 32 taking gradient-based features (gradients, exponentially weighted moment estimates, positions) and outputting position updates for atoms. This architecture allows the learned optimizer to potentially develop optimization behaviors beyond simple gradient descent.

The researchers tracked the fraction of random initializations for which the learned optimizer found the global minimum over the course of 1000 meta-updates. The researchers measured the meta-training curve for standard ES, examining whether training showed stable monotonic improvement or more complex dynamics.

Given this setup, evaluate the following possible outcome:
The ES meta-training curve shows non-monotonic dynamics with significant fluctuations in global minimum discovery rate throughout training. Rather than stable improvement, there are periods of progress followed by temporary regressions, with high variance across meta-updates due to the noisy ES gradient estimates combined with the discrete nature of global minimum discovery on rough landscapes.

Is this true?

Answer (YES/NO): NO